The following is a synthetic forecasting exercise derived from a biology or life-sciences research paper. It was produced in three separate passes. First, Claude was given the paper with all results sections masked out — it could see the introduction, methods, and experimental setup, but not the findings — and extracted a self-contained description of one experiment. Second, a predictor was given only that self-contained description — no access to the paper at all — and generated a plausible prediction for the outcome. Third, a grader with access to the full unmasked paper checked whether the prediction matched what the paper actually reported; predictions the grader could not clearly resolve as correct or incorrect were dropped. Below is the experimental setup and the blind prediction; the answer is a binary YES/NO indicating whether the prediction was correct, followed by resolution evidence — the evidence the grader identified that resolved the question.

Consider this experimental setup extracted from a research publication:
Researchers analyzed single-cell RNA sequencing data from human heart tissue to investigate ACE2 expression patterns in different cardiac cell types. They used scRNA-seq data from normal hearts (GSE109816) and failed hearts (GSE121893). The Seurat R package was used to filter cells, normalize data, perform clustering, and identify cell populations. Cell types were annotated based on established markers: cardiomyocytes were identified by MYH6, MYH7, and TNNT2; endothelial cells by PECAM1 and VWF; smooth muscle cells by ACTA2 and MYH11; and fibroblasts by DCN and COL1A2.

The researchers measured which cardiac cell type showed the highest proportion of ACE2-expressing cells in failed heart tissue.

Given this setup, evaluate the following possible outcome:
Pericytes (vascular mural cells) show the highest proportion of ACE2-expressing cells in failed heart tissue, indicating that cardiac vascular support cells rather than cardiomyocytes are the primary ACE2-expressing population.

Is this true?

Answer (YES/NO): NO